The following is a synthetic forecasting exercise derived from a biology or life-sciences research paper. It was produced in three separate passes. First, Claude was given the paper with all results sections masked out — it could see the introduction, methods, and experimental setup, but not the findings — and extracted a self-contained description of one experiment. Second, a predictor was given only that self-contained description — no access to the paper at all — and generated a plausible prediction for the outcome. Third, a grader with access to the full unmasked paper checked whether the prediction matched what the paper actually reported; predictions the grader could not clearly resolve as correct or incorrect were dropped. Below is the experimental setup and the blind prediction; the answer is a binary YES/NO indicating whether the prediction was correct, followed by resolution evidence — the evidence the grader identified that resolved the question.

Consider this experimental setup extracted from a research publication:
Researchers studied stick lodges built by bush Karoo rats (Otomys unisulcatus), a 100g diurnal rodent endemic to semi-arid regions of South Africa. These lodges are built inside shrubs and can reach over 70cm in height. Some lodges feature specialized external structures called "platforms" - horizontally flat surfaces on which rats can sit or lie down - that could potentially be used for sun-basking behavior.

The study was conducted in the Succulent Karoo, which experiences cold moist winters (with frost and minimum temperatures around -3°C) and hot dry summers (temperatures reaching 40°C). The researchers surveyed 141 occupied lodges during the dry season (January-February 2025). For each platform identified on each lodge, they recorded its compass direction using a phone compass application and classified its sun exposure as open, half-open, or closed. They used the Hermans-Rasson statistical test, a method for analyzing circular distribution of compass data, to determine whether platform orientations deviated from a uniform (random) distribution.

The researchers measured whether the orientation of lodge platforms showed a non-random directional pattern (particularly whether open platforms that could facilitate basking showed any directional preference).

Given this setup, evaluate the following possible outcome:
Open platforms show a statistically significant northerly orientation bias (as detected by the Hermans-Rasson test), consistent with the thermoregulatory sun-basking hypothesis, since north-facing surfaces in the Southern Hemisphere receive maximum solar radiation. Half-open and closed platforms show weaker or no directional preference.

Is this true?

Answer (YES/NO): NO